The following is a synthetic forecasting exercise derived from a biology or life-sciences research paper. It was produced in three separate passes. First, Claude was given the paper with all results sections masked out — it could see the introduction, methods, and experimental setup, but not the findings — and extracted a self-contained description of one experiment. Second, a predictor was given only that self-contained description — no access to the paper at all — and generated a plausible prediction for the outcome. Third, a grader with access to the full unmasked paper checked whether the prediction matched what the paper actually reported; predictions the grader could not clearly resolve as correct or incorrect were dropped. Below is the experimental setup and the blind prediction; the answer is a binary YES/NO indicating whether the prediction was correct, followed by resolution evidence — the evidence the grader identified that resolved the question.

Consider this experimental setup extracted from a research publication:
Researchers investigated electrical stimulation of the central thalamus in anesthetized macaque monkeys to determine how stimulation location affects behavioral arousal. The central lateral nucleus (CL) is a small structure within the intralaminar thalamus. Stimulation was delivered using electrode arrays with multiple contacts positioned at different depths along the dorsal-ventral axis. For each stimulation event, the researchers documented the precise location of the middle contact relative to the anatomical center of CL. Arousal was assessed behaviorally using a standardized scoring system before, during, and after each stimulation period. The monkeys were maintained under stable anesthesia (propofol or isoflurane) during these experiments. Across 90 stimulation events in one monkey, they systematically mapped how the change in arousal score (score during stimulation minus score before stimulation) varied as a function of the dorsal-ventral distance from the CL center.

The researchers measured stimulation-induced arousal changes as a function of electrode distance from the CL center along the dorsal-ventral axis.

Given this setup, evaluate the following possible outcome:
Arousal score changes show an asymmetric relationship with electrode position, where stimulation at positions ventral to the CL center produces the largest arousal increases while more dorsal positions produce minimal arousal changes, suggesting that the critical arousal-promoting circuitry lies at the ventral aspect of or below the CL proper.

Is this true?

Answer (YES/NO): NO